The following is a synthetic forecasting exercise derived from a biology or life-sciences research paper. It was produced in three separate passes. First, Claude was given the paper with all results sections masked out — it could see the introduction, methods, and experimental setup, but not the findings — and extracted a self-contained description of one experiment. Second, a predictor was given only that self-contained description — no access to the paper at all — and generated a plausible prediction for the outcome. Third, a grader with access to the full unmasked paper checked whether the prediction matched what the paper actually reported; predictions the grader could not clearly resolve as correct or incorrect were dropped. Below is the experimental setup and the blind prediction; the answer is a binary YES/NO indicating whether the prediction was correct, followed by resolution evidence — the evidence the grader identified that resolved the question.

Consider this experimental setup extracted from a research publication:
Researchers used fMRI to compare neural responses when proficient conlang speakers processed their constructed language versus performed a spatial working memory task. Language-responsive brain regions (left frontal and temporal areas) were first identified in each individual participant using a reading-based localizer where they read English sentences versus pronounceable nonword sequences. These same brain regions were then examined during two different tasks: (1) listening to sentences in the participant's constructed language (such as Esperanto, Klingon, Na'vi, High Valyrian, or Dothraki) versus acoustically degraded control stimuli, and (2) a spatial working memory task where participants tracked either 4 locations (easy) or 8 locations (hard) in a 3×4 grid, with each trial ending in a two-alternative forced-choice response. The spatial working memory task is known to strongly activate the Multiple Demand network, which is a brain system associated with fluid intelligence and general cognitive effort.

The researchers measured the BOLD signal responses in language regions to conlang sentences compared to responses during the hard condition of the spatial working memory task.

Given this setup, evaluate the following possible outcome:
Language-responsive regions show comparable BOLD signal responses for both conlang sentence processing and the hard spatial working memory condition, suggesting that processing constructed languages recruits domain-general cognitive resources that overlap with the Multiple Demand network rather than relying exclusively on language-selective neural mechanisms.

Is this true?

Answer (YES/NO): NO